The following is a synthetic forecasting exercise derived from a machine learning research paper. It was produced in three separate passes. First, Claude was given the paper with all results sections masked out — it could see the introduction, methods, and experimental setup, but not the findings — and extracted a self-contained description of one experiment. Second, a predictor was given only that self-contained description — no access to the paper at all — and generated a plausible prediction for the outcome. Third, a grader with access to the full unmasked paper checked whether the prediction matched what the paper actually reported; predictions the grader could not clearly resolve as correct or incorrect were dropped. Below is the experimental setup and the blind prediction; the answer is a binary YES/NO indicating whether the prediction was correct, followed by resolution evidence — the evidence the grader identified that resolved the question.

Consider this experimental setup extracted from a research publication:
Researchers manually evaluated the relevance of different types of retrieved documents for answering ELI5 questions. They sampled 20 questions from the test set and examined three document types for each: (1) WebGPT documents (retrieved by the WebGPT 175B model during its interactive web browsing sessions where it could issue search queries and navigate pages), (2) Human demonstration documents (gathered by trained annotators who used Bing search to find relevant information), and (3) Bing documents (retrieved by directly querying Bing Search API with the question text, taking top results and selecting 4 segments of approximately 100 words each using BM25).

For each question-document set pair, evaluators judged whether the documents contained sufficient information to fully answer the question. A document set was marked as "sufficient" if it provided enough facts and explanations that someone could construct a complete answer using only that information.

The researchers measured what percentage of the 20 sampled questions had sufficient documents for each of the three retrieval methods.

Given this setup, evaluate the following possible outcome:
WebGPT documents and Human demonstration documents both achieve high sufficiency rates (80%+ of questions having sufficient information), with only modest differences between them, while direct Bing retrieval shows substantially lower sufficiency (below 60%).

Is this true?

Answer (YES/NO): NO